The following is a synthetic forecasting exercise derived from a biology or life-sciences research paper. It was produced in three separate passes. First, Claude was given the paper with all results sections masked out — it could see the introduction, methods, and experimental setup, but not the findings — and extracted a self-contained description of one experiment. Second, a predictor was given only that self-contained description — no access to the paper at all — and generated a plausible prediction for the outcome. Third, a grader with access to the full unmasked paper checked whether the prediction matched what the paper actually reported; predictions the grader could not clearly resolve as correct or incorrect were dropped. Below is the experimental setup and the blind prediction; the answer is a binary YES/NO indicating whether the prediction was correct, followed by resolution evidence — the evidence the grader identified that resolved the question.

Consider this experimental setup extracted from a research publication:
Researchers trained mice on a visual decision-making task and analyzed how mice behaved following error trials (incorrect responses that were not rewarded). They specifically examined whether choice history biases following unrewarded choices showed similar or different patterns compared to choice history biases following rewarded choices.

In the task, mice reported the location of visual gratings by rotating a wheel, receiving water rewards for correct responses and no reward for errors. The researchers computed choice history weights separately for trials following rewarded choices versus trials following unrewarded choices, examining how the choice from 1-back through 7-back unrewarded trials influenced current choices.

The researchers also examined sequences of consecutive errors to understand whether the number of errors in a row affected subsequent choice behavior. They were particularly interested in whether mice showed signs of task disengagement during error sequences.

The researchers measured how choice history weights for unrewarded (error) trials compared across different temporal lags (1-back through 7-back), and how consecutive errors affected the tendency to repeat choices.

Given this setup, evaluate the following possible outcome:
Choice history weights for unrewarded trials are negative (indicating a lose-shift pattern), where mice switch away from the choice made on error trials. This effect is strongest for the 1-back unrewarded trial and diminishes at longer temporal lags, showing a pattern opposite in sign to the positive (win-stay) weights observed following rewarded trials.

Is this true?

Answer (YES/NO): NO